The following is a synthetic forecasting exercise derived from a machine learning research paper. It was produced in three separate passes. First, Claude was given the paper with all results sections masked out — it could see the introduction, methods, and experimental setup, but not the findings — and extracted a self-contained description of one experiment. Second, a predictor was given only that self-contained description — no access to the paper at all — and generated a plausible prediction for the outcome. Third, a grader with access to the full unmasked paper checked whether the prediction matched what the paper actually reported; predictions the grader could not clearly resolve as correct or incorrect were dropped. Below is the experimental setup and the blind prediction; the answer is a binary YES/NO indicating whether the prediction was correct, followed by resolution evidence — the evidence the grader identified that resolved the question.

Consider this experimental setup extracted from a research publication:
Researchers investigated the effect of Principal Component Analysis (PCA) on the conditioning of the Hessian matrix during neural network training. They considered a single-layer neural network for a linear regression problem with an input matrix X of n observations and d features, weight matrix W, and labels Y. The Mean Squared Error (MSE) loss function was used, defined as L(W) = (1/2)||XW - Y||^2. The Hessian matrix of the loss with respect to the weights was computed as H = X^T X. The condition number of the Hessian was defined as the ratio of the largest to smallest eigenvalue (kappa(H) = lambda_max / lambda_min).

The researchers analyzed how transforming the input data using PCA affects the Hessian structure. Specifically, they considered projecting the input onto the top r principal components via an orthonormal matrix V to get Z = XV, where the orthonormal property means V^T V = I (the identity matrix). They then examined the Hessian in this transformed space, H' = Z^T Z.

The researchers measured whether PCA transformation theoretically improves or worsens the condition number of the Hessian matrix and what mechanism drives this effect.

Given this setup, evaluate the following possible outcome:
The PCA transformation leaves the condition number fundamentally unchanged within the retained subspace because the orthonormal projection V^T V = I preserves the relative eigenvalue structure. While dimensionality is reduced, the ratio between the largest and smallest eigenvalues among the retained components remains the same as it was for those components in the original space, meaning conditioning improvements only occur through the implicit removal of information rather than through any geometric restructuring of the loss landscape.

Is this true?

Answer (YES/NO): NO